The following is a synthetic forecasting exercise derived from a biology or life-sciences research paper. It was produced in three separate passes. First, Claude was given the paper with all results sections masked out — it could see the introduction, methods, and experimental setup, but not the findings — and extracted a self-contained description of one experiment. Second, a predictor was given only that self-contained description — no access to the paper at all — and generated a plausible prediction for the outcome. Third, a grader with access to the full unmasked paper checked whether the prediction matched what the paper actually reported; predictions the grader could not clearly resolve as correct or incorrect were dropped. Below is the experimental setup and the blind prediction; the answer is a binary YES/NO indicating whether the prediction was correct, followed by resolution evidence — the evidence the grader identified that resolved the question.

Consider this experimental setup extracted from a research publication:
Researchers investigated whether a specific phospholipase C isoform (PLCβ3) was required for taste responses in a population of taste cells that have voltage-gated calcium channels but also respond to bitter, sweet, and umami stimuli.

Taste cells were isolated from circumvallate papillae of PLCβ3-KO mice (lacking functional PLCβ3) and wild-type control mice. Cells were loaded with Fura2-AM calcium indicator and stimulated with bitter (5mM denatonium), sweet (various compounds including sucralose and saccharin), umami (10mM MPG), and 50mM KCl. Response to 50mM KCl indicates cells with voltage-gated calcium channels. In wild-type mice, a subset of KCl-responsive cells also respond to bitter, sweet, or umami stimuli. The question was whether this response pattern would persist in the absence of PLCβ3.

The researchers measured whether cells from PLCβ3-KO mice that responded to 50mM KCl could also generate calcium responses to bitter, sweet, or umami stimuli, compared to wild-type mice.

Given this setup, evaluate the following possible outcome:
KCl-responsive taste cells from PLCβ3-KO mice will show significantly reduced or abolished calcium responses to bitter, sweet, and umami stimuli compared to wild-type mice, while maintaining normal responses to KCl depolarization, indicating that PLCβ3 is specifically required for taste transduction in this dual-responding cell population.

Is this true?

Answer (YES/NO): YES